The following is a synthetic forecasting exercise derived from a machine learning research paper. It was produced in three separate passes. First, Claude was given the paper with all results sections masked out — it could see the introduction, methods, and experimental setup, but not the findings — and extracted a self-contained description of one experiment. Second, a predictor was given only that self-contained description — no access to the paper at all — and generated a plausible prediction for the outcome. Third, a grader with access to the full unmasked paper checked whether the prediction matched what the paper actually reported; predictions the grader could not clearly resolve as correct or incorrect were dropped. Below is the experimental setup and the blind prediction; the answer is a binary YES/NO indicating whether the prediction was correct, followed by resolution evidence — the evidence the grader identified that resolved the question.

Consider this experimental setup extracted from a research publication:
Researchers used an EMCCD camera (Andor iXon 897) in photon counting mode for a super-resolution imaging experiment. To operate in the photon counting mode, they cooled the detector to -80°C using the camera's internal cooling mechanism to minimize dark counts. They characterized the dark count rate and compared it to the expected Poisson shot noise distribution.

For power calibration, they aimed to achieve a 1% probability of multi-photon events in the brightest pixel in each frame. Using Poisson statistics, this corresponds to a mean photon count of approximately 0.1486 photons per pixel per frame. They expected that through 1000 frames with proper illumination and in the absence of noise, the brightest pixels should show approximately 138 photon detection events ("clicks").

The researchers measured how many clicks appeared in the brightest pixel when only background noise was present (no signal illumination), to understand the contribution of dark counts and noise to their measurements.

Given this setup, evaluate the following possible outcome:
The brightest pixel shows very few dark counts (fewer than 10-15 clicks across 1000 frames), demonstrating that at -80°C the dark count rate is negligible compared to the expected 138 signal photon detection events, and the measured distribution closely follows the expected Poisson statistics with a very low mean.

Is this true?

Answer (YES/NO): NO